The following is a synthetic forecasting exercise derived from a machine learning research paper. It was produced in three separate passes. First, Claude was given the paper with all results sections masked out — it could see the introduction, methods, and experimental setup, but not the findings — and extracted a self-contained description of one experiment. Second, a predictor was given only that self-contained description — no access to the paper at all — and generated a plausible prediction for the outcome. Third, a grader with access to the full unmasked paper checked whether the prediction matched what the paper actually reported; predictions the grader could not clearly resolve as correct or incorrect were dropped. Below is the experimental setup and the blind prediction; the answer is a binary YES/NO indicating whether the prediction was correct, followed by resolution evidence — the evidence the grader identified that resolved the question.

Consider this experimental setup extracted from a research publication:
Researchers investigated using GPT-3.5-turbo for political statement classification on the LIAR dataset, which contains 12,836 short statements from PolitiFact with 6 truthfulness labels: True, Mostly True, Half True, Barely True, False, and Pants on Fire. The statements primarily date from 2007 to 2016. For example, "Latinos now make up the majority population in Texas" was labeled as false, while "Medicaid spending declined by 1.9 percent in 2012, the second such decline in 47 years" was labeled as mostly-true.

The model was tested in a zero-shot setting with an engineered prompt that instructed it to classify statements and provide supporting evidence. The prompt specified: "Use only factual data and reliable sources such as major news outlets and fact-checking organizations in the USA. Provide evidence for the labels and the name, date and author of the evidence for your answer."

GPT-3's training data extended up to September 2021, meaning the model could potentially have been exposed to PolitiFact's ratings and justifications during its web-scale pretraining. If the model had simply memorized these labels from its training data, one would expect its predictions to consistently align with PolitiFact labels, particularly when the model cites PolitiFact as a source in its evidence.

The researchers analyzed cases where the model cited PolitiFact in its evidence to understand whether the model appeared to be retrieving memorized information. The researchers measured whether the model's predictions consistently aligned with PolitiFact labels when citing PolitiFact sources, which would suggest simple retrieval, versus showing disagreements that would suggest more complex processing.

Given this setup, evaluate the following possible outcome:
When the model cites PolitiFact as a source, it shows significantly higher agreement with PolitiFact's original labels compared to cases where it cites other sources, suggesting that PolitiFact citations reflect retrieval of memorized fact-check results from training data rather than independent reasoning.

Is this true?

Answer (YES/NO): NO